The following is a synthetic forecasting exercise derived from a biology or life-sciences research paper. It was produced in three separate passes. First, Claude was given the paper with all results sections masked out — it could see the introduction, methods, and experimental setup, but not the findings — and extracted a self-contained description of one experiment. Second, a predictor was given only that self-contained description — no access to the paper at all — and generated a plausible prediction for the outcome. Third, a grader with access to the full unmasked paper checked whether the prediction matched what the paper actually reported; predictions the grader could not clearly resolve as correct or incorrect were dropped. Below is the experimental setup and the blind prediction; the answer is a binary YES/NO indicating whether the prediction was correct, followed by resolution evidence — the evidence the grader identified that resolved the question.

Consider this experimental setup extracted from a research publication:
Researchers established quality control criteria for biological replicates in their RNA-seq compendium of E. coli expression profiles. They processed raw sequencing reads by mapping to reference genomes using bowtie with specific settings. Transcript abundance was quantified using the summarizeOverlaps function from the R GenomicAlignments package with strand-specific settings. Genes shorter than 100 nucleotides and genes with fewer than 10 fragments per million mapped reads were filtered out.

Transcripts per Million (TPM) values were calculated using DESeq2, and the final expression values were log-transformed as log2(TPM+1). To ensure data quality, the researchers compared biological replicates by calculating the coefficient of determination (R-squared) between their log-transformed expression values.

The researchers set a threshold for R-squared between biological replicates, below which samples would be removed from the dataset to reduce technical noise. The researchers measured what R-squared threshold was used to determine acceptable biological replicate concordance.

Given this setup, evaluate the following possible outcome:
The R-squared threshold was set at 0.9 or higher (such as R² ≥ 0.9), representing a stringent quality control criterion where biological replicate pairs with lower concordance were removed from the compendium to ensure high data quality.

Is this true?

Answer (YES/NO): YES